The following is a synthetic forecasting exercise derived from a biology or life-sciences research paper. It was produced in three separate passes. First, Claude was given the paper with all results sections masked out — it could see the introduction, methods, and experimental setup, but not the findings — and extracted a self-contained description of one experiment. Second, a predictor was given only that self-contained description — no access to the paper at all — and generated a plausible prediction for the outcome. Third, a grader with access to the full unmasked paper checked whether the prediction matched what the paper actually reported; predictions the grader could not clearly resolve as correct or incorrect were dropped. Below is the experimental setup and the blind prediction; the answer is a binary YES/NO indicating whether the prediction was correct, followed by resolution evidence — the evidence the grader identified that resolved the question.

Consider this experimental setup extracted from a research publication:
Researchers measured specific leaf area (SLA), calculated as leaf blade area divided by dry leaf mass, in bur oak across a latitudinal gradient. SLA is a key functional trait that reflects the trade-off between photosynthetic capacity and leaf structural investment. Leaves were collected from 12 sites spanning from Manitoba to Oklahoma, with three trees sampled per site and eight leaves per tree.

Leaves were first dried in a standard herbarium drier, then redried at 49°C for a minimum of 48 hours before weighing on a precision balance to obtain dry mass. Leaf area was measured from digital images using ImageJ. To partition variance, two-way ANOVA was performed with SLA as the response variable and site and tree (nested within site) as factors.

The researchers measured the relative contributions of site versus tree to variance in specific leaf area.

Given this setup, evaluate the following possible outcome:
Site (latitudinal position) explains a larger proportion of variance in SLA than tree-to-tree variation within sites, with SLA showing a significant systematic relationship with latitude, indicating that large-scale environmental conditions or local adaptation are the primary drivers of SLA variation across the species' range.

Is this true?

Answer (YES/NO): YES